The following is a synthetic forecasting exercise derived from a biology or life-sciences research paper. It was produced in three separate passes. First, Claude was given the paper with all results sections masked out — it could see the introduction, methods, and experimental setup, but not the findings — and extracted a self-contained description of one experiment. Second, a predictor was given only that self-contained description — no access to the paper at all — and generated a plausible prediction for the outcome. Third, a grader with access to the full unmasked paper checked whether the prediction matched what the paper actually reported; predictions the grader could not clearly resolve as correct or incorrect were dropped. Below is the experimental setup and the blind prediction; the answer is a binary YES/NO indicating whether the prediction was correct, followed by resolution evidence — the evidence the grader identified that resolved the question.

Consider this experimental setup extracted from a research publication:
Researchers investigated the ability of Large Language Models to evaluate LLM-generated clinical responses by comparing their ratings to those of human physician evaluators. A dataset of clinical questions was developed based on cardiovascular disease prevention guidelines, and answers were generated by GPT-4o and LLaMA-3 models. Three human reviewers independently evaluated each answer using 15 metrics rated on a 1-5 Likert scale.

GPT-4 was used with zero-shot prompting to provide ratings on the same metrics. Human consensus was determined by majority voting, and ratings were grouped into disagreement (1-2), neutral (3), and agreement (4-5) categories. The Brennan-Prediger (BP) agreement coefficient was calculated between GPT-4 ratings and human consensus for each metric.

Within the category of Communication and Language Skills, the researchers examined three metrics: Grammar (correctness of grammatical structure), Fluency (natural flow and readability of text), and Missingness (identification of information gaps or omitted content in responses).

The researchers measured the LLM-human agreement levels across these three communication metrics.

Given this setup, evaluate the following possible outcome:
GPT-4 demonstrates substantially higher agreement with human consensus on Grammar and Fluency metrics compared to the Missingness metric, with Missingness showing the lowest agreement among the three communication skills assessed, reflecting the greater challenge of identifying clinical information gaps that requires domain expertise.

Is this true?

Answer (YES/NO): NO